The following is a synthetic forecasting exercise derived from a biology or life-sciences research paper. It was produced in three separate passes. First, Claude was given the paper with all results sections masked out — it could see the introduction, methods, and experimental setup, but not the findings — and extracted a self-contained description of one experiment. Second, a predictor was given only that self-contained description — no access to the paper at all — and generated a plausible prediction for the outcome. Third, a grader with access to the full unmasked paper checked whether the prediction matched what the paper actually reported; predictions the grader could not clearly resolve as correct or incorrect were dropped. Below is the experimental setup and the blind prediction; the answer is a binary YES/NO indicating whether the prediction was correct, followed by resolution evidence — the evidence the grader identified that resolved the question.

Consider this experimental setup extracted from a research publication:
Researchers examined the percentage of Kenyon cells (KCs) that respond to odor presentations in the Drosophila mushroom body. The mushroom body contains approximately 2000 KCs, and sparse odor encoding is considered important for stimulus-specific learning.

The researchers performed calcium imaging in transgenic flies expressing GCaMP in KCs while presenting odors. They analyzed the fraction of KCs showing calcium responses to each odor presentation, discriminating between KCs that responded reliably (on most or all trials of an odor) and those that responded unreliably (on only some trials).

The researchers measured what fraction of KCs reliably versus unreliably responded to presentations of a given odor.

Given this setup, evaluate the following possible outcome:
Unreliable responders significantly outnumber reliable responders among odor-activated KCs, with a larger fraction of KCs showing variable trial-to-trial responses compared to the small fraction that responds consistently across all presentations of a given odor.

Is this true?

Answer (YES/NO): YES